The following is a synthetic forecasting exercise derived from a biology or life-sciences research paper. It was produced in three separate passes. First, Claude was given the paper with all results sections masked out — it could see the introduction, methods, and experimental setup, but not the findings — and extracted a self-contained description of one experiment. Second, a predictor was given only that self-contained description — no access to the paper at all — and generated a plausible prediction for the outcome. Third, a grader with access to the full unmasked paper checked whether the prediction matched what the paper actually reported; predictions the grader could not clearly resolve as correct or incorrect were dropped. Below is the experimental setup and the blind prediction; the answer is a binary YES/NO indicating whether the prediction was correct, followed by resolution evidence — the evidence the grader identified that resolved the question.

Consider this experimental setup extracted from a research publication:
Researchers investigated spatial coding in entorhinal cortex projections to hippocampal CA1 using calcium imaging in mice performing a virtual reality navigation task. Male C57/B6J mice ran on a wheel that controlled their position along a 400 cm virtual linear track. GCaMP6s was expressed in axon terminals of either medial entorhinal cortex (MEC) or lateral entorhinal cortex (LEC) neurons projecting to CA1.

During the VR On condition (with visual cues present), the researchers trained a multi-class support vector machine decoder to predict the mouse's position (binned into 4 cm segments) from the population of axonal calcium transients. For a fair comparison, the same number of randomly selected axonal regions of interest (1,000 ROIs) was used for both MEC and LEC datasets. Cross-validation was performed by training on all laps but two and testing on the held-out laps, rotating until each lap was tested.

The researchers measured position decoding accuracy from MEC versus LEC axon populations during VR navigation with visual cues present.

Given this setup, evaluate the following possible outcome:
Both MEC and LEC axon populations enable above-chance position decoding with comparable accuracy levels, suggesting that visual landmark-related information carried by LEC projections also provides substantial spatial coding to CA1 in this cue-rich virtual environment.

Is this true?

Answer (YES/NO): YES